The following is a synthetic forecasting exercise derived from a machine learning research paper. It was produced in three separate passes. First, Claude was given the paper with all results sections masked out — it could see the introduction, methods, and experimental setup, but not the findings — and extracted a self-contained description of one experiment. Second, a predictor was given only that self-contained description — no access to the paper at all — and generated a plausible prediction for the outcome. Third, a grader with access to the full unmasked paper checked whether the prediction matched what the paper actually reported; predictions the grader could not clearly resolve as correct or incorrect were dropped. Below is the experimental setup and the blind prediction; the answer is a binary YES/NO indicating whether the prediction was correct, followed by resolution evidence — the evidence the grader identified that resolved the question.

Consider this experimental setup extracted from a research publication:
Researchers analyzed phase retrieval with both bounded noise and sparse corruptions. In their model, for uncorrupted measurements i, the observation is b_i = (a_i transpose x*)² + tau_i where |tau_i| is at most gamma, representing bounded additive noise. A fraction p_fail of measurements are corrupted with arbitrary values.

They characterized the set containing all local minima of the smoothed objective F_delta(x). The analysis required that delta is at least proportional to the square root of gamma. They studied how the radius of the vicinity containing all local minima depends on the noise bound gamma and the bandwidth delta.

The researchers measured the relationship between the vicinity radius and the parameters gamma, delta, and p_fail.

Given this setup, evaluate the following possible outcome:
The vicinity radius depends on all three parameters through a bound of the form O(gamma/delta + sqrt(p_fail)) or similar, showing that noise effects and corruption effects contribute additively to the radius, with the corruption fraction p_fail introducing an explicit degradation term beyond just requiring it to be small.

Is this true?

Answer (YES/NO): NO